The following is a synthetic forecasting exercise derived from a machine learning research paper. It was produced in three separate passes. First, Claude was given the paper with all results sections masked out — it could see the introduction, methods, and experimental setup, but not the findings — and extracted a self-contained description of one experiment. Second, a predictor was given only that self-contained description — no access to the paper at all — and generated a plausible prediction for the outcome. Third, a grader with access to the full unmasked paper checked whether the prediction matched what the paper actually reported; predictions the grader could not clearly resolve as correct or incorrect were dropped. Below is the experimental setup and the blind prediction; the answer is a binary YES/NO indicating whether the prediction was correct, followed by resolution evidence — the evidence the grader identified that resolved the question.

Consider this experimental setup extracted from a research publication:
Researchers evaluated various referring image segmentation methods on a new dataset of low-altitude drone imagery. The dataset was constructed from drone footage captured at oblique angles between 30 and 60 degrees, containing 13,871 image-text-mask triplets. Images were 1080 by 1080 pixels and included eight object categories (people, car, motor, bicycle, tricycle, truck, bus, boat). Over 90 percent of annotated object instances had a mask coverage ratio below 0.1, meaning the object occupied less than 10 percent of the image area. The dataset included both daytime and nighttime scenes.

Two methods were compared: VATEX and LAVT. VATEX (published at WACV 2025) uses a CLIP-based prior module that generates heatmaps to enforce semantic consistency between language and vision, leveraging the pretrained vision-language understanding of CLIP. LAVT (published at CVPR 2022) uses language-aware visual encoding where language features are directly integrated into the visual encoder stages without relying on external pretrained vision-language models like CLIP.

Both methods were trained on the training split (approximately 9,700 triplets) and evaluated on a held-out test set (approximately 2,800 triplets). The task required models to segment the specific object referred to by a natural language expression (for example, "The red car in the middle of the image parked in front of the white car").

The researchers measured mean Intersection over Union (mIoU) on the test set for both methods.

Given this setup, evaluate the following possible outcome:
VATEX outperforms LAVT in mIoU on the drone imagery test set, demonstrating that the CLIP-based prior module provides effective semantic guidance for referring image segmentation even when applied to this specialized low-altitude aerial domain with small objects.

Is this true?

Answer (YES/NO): NO